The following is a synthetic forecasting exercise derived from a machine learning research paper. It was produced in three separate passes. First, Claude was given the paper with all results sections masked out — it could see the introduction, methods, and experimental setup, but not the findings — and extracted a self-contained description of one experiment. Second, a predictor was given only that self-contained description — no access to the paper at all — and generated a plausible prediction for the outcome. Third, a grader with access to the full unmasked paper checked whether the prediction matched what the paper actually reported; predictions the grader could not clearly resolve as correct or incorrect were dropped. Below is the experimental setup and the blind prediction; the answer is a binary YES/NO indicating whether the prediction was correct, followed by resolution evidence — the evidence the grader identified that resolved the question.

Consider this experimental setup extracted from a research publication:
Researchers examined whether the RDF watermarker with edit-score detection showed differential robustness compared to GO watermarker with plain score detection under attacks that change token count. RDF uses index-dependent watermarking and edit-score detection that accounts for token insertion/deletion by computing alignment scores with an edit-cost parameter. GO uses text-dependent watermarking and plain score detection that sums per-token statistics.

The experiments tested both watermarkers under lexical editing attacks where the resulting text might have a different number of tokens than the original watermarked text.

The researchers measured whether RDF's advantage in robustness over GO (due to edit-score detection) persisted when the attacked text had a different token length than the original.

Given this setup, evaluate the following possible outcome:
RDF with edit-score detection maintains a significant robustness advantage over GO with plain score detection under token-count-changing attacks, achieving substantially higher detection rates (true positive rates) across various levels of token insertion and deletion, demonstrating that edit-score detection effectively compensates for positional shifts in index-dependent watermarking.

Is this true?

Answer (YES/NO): NO